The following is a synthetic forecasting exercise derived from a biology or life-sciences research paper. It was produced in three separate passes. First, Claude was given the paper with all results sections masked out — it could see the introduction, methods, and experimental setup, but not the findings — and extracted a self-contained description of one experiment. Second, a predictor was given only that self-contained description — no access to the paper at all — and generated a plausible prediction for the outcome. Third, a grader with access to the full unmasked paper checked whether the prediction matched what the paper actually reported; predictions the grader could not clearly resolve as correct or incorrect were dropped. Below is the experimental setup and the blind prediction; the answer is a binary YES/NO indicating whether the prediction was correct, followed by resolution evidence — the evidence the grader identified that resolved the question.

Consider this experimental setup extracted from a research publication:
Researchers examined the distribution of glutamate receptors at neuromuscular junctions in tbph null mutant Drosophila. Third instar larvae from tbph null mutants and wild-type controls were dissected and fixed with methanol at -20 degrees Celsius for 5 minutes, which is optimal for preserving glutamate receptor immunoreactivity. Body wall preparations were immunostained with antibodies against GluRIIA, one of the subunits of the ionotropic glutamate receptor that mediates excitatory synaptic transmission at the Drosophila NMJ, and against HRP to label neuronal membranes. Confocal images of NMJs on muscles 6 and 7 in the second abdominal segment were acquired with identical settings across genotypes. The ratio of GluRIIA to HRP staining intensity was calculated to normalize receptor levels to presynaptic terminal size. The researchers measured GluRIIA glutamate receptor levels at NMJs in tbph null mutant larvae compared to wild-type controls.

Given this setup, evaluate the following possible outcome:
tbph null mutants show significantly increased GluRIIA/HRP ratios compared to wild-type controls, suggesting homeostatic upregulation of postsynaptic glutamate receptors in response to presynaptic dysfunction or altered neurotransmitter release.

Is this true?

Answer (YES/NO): NO